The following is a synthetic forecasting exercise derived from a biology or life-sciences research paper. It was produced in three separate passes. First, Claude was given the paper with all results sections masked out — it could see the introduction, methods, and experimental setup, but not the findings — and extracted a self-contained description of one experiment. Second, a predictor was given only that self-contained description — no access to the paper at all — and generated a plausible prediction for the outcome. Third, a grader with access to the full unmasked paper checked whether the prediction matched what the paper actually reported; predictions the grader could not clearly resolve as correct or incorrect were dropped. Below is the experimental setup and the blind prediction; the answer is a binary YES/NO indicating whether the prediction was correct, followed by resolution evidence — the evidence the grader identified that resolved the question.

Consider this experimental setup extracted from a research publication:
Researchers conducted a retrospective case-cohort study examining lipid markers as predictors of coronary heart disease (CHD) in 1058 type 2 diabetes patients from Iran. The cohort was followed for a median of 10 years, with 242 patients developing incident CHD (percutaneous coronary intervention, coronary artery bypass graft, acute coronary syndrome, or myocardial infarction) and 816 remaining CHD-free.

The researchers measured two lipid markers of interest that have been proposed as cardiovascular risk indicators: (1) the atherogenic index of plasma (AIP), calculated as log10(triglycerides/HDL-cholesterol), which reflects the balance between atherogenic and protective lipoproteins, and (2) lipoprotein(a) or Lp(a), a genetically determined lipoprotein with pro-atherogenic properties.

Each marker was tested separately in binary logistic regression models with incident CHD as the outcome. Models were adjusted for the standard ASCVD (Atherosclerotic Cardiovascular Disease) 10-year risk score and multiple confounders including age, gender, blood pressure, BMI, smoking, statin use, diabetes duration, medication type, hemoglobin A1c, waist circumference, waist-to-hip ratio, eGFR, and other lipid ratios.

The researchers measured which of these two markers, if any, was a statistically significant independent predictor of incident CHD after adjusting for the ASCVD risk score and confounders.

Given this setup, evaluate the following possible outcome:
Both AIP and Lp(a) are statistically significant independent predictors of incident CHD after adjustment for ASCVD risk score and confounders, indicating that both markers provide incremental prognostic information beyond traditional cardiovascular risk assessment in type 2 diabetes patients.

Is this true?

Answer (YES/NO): NO